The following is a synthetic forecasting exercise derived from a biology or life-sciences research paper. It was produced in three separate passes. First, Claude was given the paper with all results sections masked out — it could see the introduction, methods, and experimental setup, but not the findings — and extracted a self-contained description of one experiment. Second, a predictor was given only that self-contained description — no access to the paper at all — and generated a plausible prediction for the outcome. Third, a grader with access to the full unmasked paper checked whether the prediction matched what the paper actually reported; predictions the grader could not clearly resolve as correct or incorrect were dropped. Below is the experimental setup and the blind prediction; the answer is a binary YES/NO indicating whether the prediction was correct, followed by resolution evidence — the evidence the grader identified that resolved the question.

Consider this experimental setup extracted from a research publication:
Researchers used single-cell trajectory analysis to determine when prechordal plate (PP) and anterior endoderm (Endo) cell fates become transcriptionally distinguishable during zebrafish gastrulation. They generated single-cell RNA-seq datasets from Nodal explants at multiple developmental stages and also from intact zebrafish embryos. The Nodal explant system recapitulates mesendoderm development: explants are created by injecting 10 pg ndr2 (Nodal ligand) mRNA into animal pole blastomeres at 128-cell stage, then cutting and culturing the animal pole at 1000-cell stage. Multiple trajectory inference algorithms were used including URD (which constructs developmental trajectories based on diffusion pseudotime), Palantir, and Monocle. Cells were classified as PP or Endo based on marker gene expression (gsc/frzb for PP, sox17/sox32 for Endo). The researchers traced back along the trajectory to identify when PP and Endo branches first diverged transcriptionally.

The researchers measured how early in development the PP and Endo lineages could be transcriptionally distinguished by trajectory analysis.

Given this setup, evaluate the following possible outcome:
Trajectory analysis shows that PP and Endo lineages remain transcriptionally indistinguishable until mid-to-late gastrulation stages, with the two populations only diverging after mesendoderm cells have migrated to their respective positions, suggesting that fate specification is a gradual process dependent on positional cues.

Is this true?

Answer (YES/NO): NO